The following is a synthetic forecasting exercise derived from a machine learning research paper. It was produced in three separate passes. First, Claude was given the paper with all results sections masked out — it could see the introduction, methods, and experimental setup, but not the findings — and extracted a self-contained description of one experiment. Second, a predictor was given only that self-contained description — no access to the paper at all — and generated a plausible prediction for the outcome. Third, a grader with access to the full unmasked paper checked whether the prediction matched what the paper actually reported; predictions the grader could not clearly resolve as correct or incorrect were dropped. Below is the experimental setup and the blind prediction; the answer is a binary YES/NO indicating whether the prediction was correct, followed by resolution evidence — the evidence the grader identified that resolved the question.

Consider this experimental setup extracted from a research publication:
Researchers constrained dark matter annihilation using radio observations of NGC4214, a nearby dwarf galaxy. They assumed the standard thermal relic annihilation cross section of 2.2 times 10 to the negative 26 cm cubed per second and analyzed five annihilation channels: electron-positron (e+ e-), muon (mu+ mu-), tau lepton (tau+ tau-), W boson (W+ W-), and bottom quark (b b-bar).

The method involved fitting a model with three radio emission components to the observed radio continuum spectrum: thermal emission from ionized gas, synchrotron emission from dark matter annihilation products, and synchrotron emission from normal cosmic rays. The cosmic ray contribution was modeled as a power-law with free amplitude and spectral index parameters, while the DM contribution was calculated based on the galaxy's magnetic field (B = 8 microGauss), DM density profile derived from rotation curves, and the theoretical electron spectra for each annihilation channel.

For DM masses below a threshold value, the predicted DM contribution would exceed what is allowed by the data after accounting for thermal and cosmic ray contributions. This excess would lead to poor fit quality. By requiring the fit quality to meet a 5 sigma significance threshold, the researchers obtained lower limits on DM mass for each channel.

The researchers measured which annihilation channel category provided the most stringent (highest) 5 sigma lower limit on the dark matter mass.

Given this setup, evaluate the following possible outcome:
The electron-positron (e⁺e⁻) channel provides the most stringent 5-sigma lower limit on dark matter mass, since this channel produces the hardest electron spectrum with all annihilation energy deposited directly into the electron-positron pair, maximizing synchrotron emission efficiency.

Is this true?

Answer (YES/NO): NO